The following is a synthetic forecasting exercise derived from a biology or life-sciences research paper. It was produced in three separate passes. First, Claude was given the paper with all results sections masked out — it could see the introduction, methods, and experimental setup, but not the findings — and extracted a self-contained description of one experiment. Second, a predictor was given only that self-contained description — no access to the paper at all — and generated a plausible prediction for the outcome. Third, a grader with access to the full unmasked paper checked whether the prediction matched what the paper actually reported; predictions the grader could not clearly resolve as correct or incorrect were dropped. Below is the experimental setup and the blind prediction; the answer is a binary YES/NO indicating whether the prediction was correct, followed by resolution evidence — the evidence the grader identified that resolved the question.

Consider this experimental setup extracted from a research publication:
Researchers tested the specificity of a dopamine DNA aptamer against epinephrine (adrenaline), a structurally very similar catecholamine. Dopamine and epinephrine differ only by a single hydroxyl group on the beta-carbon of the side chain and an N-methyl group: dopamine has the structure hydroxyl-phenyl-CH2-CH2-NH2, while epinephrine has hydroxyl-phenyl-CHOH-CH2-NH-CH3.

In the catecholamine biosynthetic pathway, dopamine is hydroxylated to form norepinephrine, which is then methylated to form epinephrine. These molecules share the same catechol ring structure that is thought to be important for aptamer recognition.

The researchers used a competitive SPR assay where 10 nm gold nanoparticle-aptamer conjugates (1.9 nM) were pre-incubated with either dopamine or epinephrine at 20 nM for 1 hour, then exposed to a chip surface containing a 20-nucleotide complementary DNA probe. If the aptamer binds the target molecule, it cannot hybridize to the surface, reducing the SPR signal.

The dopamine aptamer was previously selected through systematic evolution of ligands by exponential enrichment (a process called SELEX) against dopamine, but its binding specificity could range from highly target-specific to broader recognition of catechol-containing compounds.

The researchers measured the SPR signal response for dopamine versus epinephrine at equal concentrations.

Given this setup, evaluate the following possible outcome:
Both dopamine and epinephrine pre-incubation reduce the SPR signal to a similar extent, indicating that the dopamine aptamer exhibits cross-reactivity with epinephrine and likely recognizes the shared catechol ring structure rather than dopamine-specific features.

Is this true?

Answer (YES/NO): NO